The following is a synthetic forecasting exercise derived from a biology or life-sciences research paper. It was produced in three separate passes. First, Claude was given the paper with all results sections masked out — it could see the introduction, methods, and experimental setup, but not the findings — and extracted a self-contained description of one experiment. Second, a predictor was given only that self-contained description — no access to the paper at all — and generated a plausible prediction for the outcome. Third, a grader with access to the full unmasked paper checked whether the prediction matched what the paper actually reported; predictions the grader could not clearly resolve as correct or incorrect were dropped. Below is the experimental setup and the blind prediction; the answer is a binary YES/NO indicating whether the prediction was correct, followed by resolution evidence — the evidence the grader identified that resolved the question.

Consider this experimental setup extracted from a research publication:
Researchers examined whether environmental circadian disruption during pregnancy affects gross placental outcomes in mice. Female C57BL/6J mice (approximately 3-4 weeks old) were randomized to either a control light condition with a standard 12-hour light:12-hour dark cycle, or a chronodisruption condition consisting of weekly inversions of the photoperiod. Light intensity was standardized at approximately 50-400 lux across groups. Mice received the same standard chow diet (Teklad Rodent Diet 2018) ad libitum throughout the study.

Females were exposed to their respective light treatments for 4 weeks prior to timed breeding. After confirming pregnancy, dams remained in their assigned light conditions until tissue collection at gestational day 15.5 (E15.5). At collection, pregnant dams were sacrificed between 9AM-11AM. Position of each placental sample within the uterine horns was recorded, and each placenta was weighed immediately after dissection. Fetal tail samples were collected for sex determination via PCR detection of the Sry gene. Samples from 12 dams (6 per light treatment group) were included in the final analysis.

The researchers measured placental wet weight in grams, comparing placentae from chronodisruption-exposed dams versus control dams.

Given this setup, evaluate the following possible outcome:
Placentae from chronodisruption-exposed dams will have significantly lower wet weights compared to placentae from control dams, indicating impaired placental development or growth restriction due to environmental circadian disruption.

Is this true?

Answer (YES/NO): NO